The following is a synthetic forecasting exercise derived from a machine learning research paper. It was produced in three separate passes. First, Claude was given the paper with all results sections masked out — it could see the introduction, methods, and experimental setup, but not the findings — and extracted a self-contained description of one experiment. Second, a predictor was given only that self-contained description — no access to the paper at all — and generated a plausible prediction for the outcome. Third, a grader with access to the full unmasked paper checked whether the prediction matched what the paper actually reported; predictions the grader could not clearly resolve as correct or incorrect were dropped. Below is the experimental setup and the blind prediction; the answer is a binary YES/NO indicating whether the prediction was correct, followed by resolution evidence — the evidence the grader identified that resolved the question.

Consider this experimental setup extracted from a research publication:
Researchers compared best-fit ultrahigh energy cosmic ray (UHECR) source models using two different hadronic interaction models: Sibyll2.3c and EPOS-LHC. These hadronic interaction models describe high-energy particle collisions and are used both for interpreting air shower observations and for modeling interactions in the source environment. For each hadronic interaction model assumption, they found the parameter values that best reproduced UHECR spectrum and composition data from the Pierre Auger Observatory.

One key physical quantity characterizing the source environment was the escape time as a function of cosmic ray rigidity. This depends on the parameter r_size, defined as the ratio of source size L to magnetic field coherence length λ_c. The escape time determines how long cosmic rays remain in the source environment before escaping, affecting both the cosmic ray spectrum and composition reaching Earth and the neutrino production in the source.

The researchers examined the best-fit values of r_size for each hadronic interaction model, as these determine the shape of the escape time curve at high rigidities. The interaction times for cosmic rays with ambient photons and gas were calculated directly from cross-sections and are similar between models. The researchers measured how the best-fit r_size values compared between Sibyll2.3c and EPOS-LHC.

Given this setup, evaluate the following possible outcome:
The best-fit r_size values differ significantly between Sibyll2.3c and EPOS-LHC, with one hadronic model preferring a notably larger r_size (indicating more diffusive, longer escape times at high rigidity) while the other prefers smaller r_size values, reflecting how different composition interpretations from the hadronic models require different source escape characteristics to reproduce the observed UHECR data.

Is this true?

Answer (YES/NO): NO